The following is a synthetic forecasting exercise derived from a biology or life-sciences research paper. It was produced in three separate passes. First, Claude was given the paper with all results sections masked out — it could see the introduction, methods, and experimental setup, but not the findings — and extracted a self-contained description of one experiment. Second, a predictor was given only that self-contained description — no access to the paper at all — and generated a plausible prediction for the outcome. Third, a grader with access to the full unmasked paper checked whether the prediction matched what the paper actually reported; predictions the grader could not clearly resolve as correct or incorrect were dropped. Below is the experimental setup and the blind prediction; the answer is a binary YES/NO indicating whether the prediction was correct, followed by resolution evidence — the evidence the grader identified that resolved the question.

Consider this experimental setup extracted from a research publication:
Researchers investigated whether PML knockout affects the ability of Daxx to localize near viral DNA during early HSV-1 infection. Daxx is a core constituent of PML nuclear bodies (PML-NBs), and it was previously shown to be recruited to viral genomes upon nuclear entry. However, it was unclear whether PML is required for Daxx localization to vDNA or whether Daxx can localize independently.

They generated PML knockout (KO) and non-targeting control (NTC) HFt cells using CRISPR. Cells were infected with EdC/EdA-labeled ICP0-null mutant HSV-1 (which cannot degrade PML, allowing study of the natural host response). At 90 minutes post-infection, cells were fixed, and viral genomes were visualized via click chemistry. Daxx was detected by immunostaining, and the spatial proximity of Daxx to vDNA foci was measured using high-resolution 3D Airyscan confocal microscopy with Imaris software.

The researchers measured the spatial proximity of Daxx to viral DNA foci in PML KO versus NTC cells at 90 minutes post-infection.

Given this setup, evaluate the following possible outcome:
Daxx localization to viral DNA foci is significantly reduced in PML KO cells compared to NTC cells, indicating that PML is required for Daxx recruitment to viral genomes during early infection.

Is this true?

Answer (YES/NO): NO